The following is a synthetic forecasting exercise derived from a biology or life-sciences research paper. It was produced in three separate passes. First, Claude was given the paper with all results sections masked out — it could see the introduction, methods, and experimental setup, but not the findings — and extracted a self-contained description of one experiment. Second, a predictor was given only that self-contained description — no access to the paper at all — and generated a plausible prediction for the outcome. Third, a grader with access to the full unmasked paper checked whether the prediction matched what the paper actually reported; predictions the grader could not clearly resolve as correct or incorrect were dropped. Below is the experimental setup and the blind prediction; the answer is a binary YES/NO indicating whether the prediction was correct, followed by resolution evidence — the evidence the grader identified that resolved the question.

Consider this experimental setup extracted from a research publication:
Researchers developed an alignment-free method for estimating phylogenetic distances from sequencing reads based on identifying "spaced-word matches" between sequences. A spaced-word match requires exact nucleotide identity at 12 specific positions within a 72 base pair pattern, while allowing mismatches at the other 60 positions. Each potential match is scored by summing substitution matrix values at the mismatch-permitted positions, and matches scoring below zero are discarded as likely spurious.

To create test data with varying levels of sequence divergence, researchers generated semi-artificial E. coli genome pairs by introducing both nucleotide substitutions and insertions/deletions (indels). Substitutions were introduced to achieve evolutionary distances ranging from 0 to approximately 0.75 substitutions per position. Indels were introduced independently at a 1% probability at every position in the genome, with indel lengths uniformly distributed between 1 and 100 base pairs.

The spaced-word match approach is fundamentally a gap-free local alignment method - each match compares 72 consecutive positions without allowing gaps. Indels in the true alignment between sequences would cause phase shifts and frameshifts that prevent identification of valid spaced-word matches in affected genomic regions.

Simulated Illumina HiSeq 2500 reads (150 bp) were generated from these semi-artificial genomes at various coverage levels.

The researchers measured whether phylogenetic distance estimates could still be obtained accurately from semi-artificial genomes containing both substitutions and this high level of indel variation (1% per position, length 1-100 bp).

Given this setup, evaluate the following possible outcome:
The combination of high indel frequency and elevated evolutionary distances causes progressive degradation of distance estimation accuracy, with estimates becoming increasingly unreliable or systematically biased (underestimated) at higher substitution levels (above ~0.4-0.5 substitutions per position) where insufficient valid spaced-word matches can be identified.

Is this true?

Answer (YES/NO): NO